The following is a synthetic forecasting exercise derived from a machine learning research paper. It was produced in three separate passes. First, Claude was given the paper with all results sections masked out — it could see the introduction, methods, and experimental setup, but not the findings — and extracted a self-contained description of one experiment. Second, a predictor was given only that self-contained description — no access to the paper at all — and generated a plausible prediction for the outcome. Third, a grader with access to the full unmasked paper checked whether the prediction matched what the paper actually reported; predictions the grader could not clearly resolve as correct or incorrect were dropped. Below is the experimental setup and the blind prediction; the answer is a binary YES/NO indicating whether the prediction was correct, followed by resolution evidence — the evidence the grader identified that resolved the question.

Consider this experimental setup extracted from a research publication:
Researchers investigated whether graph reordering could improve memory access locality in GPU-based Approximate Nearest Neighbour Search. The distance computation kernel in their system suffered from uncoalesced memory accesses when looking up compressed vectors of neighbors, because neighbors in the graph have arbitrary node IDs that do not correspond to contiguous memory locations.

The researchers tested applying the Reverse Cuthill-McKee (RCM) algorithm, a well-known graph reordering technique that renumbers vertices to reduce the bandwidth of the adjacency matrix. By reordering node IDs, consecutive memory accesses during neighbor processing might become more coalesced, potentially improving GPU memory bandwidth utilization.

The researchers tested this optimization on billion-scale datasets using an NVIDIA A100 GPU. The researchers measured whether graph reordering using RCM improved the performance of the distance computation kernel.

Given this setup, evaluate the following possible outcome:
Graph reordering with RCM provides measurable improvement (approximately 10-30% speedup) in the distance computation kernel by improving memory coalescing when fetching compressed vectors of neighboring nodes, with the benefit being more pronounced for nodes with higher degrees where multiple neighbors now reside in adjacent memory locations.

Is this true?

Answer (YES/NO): NO